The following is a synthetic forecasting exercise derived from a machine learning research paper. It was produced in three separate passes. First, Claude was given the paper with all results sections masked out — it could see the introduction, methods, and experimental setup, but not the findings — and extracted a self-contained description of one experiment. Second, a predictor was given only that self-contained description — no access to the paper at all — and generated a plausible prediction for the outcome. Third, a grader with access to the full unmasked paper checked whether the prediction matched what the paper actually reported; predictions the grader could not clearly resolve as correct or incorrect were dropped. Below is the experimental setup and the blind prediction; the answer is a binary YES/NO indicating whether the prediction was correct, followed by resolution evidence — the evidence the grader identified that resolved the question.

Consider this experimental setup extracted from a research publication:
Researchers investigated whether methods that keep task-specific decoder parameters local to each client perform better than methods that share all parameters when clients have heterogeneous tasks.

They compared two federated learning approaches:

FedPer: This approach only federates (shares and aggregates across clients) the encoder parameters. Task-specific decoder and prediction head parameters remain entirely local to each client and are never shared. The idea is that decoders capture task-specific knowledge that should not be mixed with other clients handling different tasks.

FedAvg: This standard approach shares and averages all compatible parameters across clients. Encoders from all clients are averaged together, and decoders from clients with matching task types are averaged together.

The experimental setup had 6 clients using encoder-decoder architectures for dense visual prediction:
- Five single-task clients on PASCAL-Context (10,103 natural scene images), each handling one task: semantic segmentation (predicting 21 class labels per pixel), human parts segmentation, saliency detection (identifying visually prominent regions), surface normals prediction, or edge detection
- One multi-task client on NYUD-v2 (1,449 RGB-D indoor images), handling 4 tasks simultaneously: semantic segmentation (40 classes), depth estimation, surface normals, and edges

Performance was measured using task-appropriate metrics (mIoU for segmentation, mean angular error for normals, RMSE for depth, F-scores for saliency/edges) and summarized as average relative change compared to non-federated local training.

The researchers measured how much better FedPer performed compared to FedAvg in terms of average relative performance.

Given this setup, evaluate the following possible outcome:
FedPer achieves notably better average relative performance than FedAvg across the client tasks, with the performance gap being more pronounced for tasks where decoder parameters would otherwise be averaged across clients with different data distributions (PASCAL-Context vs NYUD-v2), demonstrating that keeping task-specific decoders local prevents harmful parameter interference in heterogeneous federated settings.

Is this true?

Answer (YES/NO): NO